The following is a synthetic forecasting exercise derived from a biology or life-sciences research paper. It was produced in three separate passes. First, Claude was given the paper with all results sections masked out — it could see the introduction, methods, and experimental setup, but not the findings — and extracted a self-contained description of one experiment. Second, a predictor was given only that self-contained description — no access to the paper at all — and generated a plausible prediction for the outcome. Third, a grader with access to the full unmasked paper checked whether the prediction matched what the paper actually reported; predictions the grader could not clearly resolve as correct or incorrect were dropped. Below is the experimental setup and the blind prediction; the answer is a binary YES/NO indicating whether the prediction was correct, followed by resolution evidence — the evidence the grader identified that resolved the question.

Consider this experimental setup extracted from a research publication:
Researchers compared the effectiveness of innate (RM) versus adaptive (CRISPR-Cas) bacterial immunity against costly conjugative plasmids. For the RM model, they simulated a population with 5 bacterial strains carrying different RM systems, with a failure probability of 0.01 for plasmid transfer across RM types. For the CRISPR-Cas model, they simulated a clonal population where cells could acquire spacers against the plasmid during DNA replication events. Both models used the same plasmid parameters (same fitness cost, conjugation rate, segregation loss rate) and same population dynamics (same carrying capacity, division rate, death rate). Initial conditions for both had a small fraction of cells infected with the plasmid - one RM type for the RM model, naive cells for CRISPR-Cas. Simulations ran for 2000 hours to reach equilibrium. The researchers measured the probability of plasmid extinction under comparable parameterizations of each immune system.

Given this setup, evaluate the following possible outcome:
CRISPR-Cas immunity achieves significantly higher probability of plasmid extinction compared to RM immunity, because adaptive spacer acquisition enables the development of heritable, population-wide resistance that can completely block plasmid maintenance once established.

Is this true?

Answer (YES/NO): NO